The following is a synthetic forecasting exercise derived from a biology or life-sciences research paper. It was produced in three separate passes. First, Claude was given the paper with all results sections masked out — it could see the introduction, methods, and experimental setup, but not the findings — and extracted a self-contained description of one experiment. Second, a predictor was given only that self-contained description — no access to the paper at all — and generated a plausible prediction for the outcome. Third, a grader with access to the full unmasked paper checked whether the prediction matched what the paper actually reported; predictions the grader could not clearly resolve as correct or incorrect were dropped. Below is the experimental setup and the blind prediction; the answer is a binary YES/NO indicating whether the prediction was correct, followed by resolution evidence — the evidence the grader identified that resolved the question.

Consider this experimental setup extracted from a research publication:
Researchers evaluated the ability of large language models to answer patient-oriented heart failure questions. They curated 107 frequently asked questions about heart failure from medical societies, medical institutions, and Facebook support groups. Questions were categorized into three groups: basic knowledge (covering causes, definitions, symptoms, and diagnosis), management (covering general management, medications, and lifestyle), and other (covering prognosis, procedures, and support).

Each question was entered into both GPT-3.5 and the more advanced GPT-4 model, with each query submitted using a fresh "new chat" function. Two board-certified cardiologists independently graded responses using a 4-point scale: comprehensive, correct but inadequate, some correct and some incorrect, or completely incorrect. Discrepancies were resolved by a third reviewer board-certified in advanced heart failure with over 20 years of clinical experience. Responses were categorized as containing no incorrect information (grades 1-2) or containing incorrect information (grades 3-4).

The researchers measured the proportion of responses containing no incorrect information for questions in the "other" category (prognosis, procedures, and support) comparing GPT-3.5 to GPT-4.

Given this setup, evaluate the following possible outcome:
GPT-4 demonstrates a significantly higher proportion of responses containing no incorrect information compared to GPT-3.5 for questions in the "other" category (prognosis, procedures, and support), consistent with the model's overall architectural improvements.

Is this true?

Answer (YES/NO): NO